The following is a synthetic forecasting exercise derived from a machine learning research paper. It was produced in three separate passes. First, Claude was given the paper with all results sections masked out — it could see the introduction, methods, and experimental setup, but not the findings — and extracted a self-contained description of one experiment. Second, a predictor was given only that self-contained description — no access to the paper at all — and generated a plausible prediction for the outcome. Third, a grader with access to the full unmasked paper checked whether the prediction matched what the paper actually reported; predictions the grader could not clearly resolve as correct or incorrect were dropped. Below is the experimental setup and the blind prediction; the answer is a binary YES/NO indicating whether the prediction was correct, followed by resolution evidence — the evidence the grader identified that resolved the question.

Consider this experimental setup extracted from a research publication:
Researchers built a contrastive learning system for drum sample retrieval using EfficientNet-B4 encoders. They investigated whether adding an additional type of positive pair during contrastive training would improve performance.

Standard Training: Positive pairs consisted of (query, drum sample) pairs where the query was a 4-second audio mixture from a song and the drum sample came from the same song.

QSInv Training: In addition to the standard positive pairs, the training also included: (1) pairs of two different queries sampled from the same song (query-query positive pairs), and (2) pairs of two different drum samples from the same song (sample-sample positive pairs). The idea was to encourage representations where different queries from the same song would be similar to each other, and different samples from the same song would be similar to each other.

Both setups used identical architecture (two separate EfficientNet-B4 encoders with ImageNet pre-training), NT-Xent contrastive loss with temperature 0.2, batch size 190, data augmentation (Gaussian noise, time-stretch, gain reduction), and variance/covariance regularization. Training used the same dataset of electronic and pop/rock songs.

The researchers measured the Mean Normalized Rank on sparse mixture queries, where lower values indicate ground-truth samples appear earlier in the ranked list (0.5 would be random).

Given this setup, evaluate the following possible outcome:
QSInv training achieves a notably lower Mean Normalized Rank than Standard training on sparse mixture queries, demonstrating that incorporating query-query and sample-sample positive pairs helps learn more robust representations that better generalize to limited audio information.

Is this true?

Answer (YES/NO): NO